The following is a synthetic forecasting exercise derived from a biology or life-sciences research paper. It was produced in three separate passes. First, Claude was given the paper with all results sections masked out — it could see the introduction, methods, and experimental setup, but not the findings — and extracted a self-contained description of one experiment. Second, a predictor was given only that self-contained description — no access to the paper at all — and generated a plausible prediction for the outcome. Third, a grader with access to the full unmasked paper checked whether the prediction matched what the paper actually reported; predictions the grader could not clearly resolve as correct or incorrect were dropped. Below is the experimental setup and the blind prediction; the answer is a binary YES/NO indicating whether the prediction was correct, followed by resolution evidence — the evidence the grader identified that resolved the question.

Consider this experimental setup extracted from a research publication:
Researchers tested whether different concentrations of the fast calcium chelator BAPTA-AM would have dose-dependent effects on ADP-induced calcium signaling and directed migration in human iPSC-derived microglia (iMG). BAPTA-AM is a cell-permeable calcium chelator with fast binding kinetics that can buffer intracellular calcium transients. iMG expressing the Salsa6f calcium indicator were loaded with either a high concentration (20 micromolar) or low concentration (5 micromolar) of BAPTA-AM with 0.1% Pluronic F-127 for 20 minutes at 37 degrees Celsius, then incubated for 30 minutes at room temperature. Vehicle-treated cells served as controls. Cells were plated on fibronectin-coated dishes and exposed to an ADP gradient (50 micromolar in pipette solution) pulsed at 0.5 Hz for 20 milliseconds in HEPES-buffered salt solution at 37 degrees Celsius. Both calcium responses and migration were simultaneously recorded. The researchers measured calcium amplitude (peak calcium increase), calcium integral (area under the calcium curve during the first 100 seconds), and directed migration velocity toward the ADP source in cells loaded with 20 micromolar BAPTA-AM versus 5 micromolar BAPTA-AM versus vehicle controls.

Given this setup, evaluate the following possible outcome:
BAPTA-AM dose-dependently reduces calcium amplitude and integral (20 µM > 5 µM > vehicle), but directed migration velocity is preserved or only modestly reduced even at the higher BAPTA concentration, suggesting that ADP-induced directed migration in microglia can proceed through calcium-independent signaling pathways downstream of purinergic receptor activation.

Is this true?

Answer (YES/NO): YES